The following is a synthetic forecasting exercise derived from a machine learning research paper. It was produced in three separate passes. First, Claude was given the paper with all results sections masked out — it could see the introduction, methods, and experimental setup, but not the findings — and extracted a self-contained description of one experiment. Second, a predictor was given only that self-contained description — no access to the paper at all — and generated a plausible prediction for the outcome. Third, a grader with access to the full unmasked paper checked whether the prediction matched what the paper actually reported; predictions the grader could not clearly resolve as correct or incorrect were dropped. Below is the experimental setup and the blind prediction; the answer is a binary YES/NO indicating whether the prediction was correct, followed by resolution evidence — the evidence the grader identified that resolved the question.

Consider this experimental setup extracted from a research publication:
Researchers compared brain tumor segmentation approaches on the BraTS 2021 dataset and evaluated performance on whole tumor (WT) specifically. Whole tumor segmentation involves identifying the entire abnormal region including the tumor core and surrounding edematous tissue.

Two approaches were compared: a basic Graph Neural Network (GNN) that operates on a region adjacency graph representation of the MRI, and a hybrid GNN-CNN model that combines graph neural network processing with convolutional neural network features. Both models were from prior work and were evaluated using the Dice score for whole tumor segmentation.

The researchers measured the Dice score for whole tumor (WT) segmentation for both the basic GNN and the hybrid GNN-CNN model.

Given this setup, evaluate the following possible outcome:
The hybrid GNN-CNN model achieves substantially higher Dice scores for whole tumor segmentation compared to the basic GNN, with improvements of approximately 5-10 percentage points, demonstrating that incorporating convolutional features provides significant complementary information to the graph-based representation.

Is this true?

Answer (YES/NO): NO